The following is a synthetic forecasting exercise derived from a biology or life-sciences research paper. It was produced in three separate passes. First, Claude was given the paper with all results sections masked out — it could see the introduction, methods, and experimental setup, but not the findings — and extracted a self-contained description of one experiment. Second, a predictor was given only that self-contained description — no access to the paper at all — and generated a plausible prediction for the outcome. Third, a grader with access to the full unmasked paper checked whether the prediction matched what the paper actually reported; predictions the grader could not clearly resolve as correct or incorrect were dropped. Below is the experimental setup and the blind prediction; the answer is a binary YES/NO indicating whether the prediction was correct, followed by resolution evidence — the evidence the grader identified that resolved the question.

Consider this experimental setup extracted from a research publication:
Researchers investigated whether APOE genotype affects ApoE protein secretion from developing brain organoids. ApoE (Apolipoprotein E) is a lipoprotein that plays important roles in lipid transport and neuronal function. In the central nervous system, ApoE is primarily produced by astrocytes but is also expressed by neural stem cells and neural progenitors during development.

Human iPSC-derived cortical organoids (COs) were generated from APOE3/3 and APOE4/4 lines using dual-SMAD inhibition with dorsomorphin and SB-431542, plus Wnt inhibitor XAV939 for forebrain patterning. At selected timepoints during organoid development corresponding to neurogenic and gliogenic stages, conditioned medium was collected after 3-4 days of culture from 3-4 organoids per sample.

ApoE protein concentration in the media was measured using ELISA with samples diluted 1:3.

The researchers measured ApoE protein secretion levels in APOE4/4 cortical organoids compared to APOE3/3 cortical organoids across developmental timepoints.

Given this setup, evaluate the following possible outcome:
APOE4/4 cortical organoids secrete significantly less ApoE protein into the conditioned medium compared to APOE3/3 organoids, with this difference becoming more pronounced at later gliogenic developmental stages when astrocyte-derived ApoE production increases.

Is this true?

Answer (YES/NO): NO